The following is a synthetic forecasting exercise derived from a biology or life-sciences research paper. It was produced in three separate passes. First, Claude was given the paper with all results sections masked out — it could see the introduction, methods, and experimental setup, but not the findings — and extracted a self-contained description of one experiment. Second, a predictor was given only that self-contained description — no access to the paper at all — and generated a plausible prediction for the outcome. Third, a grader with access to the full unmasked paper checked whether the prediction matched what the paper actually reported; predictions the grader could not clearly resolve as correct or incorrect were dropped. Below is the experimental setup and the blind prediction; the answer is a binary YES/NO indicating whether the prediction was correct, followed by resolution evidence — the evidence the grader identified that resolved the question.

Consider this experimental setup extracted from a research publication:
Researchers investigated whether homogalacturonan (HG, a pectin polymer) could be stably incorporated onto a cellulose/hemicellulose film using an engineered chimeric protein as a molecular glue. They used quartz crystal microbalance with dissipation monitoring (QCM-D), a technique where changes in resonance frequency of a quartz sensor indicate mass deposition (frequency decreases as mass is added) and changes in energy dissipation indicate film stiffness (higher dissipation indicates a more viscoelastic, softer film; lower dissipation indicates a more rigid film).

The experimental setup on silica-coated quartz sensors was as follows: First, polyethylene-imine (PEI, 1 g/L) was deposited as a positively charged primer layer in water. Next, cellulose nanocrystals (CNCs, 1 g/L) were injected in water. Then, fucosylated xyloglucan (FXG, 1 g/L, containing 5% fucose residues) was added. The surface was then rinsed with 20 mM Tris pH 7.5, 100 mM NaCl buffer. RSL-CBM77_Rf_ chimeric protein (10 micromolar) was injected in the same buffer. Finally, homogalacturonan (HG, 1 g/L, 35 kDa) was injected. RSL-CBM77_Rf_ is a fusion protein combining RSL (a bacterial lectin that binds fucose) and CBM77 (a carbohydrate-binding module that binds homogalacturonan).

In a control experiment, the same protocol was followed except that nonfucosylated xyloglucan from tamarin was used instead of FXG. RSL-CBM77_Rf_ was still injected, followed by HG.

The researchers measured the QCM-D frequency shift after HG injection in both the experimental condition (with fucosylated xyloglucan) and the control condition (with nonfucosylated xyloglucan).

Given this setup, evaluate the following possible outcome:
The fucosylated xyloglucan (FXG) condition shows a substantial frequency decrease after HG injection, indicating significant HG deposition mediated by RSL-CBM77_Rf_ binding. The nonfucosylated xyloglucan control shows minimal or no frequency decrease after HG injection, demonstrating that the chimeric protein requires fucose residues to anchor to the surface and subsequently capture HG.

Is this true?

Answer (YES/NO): YES